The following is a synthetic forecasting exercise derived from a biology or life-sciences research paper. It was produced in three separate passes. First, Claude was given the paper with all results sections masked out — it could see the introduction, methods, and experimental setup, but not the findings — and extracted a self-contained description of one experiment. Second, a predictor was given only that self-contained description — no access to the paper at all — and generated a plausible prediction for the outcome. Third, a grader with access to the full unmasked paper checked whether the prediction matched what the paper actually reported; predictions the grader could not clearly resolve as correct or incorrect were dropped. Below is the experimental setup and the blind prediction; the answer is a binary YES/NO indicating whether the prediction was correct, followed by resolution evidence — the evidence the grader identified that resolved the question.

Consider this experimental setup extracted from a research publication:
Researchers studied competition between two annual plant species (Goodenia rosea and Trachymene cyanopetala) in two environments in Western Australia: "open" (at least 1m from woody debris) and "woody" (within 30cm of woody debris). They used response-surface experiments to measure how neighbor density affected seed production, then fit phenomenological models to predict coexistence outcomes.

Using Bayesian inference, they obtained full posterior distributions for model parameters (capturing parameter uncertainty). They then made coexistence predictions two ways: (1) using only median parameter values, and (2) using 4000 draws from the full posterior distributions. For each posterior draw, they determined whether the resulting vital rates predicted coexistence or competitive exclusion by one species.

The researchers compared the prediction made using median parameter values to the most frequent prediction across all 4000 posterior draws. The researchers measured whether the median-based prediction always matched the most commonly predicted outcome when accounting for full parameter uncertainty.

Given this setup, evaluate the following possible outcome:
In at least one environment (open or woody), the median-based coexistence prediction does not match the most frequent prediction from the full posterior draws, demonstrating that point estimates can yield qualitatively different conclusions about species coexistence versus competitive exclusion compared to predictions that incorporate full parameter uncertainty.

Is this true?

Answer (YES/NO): YES